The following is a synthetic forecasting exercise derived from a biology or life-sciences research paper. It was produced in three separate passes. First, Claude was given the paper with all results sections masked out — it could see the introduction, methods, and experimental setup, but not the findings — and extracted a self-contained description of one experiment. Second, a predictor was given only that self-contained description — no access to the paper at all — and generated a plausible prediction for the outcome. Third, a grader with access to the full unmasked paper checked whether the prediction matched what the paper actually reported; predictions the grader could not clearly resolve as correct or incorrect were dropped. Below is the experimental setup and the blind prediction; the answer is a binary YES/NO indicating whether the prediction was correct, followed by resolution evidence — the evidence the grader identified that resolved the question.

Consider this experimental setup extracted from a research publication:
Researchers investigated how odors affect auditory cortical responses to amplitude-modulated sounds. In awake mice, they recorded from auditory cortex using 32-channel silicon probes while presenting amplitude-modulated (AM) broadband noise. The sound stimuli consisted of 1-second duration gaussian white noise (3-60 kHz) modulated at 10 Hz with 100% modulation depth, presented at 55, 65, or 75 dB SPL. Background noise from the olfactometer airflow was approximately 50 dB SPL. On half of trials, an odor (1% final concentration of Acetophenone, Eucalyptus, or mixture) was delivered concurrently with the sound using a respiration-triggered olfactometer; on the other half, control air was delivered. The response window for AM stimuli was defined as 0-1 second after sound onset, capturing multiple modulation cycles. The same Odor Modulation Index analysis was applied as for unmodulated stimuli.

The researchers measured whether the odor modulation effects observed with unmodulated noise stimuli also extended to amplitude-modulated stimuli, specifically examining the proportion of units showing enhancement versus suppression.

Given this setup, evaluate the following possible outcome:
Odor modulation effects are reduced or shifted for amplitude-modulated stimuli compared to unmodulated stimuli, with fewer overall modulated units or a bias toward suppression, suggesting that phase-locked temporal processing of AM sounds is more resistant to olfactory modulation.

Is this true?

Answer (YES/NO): NO